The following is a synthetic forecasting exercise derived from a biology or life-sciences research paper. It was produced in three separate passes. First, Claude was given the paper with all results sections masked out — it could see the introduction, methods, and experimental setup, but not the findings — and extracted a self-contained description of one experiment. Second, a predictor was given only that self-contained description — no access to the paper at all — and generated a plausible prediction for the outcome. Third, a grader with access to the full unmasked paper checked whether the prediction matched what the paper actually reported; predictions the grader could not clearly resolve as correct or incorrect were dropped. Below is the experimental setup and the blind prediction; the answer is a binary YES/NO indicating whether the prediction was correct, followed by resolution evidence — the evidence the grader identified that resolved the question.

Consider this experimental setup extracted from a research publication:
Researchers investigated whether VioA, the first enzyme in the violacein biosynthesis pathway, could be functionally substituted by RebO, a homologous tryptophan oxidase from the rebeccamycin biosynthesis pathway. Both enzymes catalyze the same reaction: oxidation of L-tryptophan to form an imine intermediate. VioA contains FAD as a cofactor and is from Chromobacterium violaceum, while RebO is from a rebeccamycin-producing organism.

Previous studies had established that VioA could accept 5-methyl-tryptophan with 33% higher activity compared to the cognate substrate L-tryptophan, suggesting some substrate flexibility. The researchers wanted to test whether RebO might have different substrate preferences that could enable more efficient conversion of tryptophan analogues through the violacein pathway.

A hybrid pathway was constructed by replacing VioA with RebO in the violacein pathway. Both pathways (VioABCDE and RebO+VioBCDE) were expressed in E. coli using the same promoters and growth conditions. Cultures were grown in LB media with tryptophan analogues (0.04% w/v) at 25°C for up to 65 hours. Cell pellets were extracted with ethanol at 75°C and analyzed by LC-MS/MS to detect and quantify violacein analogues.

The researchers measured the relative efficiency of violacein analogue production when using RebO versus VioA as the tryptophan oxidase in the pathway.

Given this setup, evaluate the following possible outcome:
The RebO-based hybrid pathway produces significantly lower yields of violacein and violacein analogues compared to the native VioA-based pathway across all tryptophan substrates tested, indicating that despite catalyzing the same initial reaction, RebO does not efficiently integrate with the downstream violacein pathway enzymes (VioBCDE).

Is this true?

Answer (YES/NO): NO